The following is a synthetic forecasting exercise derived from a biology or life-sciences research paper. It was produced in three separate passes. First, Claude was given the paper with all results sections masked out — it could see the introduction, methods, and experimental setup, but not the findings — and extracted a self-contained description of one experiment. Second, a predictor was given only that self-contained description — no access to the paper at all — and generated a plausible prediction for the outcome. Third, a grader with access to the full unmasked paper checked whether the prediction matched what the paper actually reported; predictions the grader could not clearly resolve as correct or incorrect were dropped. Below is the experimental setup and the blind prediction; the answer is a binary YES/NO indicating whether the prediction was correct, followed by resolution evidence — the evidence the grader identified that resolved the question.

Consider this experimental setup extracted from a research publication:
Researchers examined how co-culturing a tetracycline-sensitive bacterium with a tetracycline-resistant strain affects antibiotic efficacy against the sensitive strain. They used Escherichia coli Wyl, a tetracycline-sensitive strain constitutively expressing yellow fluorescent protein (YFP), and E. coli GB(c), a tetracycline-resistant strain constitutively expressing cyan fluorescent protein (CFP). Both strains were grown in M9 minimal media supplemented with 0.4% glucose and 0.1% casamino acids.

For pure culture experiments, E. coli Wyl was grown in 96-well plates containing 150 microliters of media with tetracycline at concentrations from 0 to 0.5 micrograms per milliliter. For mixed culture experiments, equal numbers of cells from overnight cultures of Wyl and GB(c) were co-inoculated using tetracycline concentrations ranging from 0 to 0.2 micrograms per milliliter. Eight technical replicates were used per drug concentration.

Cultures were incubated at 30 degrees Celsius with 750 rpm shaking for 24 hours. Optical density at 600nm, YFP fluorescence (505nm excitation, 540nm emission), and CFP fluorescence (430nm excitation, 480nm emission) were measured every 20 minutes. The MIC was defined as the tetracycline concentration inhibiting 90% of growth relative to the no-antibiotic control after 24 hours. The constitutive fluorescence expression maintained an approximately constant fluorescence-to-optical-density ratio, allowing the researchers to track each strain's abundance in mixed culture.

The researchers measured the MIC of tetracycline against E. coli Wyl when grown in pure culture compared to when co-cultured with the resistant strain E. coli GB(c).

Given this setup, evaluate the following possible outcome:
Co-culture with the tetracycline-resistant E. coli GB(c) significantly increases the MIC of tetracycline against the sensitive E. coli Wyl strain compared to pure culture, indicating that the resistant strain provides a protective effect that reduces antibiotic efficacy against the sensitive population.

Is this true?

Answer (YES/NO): NO